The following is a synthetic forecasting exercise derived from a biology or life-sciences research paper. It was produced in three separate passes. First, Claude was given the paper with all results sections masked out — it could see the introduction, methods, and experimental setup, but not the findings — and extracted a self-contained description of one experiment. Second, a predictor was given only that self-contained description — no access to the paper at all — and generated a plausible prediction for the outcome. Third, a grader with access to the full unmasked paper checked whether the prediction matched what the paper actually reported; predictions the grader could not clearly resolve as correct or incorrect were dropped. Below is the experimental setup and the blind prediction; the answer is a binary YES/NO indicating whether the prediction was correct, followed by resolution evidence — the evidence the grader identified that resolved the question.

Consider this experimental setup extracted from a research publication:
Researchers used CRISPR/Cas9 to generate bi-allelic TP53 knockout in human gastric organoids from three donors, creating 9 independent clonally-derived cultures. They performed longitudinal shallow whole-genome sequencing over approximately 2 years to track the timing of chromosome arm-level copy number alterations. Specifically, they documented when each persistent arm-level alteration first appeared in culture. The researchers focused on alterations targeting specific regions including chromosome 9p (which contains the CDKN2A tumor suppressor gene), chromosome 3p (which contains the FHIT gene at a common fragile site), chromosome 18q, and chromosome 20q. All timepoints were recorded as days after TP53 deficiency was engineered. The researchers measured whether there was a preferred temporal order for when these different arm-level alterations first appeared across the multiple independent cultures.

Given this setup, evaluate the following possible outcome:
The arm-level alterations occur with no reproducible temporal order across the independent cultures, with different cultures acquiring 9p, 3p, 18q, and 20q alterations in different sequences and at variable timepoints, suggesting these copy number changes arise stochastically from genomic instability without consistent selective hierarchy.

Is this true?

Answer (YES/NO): NO